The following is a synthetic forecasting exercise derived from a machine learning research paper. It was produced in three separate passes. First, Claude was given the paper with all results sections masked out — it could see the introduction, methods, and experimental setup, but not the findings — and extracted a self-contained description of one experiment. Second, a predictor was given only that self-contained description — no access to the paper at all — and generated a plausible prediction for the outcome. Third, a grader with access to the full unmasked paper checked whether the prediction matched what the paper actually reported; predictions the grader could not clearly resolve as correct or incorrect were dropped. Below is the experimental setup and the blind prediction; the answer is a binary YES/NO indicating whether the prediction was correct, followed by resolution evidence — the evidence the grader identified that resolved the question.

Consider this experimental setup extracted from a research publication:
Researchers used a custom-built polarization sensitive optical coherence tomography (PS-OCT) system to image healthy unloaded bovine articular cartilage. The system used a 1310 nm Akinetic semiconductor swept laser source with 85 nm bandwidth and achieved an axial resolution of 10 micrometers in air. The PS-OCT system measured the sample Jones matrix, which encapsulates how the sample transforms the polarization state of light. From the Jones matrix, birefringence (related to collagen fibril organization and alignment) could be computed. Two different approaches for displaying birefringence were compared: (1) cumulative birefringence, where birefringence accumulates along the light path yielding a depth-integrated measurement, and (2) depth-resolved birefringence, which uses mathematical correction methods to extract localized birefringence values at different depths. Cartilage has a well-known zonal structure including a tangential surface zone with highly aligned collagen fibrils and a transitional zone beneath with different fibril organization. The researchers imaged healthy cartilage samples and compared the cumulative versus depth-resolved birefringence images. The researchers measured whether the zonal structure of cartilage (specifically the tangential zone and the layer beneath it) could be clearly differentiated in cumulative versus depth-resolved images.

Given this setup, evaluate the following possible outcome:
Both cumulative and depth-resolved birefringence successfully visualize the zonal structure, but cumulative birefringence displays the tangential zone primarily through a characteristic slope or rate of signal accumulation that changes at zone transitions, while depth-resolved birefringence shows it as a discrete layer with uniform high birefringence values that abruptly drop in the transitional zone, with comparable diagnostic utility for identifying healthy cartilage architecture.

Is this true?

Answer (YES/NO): NO